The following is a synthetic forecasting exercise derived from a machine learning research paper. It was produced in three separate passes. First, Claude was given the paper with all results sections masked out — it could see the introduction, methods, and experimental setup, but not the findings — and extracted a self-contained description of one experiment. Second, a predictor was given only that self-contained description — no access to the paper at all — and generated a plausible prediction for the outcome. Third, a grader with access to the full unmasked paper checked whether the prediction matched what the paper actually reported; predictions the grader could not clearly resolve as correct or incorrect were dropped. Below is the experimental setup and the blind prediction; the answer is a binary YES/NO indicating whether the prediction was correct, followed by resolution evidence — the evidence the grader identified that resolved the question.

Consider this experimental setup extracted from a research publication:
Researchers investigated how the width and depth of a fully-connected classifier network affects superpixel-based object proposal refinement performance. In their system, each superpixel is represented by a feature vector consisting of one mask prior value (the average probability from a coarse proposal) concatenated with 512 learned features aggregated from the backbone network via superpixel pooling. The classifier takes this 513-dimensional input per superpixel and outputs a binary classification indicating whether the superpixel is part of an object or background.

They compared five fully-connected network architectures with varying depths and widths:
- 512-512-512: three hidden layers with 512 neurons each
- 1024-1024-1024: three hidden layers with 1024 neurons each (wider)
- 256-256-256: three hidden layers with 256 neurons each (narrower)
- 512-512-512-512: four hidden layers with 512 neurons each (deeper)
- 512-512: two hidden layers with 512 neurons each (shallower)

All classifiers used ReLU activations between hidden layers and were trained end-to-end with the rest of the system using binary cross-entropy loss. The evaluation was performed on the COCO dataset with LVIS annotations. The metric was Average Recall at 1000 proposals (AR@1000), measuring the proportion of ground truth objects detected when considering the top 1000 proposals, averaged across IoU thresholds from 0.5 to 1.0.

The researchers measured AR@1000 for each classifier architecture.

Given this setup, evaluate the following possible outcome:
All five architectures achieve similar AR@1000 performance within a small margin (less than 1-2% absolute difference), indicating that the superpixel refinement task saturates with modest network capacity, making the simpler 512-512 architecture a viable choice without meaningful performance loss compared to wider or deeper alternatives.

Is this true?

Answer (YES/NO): YES